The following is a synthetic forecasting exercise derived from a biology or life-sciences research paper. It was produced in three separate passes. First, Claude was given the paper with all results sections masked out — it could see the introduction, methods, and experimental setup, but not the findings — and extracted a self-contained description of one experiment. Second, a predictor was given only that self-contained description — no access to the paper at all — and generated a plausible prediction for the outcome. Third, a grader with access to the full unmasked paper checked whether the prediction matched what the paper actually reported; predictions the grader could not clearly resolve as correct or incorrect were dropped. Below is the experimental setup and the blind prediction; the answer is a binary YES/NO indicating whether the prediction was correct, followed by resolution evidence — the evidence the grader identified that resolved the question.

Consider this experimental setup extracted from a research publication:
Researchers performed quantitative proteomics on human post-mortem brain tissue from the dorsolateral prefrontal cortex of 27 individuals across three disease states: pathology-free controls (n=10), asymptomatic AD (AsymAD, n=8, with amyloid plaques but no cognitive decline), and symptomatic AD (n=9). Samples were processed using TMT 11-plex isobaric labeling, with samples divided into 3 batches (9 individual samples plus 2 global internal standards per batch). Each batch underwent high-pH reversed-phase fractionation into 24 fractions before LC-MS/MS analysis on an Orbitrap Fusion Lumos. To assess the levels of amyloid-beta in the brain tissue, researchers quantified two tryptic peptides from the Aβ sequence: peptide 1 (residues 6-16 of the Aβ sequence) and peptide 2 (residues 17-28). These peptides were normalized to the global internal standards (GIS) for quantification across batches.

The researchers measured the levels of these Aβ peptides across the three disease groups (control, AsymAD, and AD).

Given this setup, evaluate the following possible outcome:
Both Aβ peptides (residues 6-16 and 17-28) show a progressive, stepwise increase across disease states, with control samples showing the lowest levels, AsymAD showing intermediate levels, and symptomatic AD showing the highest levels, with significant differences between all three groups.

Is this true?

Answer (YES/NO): NO